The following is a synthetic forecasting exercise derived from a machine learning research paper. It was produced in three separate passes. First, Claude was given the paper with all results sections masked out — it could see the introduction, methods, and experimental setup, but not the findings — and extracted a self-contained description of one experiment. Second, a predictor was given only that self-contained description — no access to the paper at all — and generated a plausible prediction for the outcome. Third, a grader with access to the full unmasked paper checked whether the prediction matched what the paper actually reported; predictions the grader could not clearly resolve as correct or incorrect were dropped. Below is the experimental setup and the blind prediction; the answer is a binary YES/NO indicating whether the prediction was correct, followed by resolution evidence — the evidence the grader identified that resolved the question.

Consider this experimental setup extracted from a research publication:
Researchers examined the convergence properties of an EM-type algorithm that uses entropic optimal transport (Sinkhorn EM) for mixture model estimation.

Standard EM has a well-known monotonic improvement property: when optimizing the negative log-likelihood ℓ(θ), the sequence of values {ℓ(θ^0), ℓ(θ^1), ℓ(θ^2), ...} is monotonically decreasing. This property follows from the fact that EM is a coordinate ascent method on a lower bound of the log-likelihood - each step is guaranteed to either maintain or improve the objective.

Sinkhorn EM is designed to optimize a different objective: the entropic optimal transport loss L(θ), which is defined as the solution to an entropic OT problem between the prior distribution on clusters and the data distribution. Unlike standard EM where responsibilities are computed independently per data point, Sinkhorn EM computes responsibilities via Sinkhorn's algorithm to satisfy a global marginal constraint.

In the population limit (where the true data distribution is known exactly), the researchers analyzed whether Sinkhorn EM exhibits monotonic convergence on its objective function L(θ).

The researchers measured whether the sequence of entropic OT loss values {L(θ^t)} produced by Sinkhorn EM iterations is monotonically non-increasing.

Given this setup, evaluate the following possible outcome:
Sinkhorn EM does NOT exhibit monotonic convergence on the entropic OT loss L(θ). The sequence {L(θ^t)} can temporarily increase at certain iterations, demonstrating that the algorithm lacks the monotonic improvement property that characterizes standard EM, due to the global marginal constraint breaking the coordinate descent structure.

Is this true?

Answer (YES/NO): NO